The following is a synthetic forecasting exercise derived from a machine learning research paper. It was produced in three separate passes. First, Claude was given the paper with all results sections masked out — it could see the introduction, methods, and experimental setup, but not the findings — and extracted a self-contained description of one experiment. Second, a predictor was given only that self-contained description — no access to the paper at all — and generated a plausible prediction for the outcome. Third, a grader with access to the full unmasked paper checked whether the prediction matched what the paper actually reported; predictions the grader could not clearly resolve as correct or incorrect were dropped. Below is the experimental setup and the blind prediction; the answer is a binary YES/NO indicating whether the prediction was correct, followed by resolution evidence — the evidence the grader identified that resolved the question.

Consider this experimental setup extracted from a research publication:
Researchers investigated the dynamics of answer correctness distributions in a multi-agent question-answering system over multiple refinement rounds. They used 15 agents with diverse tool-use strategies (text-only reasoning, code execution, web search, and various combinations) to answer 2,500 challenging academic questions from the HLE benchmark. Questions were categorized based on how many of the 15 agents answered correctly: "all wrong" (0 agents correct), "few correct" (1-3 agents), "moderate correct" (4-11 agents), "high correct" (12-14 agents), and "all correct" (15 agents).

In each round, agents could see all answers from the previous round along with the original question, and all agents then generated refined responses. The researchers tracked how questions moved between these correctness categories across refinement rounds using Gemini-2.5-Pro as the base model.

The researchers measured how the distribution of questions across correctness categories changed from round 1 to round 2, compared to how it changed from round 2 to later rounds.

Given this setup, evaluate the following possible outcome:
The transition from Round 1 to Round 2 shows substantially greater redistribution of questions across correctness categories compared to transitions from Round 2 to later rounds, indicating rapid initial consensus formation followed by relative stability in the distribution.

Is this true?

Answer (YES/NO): NO